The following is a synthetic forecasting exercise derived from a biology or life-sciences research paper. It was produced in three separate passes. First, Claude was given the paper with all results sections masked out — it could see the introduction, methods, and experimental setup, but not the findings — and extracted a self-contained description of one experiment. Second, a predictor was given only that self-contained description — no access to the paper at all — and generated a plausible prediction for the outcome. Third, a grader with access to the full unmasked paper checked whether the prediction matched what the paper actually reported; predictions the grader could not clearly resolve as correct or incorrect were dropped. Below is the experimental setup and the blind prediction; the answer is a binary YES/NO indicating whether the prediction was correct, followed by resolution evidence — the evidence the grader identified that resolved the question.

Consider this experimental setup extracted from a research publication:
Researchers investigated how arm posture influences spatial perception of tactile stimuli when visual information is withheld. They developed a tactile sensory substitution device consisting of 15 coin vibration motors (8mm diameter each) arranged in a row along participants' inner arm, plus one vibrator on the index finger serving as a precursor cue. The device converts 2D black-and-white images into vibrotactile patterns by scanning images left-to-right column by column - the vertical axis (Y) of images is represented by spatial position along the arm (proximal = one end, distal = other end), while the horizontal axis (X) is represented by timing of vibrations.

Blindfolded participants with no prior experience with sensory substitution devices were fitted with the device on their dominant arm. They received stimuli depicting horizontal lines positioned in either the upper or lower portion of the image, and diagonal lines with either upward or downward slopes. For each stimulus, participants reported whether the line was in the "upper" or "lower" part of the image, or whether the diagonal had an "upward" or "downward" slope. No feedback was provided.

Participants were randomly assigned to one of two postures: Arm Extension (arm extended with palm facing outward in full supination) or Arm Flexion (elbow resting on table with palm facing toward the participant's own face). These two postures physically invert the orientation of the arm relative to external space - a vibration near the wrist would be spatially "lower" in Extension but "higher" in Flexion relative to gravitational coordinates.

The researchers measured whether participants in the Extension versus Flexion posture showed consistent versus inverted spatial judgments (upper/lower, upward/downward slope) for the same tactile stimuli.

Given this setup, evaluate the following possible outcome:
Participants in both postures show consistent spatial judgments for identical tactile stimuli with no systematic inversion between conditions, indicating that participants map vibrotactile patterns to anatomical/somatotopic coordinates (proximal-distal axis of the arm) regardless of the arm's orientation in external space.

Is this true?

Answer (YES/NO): NO